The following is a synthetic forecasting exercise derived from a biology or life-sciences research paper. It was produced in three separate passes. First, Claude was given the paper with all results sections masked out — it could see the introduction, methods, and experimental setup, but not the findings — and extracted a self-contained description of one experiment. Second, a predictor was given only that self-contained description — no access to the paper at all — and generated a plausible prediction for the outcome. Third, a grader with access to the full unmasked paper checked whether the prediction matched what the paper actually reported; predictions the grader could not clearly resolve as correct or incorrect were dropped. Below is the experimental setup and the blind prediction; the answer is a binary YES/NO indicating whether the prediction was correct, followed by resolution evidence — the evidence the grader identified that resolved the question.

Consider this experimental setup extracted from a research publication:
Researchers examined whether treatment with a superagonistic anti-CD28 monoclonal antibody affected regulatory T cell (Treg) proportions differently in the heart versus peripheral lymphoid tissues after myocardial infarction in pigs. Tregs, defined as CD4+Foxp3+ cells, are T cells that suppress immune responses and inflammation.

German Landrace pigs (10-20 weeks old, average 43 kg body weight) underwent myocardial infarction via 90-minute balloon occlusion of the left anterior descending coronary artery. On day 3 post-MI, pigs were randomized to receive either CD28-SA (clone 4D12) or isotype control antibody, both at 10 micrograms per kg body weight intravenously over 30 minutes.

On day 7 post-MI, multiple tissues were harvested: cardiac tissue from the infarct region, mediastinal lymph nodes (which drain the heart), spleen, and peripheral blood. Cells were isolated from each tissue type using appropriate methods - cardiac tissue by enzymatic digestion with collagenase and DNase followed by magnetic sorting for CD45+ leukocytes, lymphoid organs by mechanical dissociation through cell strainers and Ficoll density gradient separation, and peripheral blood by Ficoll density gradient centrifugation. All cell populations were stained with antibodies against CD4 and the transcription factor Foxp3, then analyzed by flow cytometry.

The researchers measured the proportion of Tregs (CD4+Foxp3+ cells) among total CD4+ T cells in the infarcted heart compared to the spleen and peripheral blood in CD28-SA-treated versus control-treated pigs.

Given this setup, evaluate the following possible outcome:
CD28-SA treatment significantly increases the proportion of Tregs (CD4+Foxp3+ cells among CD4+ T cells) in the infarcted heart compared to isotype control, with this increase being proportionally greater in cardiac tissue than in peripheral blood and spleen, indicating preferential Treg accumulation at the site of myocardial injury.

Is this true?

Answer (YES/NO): YES